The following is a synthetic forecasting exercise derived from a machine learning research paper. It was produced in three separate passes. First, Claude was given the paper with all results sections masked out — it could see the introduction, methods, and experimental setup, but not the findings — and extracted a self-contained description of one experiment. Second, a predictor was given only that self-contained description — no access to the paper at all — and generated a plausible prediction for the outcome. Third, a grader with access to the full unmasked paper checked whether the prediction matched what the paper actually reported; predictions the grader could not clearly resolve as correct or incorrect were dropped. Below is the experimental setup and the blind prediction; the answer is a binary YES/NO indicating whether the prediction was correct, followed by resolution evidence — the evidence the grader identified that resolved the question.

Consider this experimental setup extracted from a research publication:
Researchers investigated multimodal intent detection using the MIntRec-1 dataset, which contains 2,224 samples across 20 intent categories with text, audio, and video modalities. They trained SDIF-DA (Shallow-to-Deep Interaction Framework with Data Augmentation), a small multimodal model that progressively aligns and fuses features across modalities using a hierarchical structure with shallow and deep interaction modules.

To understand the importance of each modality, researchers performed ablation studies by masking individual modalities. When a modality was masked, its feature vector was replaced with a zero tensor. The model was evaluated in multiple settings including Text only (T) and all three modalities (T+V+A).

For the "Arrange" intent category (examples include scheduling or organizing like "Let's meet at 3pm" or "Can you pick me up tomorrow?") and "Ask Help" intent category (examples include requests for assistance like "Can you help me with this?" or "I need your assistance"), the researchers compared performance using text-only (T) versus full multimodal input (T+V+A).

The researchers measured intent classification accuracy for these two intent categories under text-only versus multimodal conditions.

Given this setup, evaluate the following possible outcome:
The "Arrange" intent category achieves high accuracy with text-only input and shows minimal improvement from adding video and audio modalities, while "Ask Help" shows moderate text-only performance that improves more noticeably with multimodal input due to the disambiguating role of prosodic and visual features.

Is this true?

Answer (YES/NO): NO